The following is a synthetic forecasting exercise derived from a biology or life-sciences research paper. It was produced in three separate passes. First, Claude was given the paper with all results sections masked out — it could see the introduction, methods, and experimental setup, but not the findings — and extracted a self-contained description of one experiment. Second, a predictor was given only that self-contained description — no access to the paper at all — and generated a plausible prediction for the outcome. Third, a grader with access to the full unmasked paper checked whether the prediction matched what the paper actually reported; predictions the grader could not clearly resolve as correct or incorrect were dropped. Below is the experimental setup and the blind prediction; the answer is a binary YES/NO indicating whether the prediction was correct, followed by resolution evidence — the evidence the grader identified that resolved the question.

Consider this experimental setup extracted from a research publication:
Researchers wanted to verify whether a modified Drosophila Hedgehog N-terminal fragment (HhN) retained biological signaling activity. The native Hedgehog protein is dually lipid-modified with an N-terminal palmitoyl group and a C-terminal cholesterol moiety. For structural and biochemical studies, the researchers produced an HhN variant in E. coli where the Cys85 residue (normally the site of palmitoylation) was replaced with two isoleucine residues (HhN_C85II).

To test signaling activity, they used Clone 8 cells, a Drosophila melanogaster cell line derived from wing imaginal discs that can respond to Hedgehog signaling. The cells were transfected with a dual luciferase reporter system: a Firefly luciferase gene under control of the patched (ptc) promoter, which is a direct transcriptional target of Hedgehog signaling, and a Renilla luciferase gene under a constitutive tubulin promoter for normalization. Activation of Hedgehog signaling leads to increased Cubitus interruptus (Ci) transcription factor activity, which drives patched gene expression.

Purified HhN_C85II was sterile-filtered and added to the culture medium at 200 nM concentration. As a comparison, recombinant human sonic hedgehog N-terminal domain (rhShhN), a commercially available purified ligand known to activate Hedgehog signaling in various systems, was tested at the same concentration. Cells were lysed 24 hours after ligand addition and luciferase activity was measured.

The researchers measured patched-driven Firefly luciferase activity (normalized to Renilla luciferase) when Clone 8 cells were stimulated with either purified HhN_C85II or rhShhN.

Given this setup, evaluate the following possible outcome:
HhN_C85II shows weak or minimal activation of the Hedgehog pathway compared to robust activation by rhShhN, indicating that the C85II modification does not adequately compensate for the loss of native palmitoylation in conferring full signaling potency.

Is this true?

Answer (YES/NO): YES